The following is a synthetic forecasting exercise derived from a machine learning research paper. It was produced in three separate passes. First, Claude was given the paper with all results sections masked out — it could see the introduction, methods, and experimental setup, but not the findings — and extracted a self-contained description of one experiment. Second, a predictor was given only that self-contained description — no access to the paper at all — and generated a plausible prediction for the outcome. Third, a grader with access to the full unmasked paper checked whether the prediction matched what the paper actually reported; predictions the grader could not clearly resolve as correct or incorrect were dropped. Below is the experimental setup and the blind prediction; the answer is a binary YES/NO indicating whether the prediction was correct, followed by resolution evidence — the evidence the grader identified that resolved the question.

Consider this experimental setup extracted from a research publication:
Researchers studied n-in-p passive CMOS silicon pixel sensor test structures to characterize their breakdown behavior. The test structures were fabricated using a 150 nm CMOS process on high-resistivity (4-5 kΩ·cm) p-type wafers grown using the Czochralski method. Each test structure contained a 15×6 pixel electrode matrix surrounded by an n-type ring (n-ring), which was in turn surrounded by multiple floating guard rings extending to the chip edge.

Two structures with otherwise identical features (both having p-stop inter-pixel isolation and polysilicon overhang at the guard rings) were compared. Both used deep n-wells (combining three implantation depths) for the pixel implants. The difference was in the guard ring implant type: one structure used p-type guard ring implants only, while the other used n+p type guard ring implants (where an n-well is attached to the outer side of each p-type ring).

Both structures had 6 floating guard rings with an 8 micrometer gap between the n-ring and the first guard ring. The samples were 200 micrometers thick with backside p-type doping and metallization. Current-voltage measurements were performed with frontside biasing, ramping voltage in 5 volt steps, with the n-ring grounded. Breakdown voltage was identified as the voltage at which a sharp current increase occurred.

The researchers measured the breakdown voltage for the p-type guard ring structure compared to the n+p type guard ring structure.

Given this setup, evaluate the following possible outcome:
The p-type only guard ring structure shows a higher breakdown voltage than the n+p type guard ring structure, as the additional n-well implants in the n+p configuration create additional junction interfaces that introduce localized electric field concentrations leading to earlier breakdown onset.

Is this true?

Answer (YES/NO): NO